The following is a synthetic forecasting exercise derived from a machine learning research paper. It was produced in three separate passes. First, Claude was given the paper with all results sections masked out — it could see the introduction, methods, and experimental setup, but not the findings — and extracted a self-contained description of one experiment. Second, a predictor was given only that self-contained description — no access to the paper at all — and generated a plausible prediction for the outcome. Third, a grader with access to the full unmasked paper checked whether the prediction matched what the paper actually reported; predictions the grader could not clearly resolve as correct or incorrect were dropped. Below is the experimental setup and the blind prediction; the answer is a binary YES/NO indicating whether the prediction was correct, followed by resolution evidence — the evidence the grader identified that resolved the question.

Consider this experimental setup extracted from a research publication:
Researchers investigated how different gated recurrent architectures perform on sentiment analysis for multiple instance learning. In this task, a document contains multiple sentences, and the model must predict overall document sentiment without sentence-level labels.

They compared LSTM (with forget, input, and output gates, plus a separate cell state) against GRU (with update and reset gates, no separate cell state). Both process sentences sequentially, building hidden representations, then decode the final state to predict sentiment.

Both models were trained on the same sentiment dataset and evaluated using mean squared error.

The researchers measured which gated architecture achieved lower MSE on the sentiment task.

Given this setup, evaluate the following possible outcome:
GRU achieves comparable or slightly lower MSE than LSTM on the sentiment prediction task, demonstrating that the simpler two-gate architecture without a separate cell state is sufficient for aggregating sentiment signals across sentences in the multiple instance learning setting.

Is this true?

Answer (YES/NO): NO